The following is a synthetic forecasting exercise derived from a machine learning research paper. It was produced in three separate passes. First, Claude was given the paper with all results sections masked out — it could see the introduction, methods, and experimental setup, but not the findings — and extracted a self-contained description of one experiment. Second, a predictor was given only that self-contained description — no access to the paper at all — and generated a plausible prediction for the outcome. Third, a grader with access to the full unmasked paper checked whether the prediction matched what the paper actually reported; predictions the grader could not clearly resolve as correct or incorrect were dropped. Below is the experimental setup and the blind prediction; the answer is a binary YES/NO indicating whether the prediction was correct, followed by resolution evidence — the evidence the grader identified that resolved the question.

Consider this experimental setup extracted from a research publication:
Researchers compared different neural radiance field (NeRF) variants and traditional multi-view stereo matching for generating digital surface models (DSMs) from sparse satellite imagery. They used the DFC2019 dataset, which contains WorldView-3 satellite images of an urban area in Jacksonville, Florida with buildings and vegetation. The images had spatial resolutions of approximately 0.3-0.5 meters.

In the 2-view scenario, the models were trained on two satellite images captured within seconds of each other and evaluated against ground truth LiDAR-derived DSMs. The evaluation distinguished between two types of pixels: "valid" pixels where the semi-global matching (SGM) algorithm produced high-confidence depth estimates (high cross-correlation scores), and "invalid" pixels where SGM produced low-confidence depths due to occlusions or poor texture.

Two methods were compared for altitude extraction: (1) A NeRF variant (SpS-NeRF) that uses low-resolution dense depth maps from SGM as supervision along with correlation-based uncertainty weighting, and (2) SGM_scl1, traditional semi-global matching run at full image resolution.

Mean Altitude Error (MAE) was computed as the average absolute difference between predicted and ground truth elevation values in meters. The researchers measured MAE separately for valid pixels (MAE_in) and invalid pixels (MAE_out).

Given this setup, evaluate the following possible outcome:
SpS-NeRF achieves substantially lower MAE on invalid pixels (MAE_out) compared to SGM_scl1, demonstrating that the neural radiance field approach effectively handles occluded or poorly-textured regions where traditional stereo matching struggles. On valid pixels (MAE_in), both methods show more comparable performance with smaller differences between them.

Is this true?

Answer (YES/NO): YES